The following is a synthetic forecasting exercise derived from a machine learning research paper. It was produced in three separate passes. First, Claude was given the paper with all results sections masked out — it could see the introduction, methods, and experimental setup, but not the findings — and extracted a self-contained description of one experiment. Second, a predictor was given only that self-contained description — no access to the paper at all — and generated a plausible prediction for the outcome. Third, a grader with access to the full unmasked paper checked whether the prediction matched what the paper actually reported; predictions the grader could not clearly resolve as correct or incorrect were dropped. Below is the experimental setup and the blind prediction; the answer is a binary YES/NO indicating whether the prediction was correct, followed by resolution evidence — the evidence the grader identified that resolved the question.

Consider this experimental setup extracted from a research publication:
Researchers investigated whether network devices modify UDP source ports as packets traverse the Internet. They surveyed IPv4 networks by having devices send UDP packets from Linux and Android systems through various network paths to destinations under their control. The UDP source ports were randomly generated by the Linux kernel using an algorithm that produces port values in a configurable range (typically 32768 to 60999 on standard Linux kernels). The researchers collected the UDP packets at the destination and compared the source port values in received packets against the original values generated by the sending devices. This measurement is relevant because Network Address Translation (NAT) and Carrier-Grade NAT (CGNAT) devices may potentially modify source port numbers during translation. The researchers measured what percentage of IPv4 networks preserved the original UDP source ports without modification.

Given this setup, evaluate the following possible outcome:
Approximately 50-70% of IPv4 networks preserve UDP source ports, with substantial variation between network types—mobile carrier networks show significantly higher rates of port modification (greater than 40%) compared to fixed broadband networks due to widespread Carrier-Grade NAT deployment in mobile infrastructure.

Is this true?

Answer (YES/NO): YES